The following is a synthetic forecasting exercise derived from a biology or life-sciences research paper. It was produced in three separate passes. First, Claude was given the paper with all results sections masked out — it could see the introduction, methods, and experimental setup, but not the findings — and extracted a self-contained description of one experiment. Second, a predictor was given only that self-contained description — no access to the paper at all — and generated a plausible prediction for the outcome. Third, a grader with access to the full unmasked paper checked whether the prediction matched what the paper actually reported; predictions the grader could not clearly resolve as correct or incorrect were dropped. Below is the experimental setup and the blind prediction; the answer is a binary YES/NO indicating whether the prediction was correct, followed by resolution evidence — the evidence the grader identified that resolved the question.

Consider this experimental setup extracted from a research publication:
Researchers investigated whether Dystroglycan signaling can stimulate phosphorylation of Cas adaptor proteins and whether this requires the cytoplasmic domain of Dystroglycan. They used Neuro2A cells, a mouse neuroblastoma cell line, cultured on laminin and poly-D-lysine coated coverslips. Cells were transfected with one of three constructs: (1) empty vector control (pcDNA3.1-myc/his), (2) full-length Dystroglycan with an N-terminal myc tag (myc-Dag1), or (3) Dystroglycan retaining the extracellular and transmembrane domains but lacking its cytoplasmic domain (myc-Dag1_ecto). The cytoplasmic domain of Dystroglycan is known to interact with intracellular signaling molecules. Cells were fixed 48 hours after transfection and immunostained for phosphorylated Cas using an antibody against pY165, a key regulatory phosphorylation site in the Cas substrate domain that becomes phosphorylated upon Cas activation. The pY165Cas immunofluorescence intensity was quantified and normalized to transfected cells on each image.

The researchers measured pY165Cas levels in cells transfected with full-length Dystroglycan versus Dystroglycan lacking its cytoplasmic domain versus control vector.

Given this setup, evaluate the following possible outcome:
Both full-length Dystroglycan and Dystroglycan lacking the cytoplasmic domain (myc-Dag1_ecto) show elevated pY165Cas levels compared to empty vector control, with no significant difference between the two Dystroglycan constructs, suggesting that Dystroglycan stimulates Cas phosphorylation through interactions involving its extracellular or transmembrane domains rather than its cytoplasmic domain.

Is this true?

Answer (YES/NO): YES